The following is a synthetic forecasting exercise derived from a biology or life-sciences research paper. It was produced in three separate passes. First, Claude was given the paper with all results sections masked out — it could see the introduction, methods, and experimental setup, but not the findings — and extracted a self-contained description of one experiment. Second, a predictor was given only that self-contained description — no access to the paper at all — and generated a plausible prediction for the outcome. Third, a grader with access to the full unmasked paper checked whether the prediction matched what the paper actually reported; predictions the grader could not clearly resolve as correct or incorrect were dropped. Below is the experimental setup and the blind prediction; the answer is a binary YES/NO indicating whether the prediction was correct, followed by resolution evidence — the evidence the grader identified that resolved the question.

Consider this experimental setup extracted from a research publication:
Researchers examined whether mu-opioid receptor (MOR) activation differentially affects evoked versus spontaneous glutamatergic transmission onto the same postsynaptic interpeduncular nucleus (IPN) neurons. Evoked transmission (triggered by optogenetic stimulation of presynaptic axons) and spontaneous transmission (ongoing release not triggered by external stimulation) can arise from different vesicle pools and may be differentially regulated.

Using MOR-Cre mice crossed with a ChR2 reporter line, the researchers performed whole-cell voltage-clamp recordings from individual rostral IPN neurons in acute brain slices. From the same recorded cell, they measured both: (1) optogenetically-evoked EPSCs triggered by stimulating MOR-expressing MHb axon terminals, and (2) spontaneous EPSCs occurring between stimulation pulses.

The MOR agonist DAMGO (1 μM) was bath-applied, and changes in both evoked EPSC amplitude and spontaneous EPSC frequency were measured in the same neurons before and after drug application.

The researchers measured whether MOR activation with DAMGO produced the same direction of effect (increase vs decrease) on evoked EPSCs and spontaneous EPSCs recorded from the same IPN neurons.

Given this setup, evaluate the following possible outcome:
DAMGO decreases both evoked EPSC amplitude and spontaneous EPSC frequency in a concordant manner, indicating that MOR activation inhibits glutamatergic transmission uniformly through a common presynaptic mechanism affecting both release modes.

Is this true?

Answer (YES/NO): NO